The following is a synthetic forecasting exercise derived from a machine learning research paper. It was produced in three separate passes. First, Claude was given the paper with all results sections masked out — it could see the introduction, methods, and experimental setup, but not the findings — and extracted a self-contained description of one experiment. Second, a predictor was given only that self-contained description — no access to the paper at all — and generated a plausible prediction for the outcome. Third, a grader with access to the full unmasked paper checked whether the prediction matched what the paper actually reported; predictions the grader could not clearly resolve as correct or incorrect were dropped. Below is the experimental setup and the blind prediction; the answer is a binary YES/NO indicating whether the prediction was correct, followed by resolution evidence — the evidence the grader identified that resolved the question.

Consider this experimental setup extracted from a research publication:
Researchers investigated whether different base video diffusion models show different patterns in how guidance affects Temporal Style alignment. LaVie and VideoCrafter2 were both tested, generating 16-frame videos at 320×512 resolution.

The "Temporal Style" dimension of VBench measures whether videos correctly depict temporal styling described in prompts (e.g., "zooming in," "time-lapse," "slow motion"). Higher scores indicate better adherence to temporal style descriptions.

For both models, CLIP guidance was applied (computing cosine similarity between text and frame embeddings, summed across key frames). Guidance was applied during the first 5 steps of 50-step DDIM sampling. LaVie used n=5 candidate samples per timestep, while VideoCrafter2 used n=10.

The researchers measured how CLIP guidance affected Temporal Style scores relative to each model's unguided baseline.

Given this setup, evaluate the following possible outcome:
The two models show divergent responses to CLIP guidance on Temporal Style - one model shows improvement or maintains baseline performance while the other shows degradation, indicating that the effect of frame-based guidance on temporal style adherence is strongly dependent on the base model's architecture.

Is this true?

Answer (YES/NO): YES